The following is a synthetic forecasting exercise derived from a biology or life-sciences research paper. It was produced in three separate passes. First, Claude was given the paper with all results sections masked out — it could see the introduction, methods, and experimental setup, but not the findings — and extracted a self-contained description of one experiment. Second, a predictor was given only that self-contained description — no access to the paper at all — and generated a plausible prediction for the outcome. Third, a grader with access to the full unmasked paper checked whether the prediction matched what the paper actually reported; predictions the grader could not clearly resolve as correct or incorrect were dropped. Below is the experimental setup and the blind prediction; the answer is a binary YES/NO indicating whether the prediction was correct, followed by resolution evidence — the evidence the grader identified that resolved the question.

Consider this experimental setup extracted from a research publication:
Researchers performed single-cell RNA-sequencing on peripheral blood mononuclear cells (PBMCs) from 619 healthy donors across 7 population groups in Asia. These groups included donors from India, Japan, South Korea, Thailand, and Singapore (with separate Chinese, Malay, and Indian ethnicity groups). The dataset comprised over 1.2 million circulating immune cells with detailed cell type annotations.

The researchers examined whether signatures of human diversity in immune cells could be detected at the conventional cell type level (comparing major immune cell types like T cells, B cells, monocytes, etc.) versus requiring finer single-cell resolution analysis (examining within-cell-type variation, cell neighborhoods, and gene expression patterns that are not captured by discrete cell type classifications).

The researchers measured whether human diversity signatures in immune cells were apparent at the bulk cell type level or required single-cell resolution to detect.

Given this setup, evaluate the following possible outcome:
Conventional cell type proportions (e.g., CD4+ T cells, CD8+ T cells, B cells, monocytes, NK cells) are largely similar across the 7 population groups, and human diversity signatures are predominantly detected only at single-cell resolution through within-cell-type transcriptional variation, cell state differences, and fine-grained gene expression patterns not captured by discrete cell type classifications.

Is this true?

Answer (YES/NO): NO